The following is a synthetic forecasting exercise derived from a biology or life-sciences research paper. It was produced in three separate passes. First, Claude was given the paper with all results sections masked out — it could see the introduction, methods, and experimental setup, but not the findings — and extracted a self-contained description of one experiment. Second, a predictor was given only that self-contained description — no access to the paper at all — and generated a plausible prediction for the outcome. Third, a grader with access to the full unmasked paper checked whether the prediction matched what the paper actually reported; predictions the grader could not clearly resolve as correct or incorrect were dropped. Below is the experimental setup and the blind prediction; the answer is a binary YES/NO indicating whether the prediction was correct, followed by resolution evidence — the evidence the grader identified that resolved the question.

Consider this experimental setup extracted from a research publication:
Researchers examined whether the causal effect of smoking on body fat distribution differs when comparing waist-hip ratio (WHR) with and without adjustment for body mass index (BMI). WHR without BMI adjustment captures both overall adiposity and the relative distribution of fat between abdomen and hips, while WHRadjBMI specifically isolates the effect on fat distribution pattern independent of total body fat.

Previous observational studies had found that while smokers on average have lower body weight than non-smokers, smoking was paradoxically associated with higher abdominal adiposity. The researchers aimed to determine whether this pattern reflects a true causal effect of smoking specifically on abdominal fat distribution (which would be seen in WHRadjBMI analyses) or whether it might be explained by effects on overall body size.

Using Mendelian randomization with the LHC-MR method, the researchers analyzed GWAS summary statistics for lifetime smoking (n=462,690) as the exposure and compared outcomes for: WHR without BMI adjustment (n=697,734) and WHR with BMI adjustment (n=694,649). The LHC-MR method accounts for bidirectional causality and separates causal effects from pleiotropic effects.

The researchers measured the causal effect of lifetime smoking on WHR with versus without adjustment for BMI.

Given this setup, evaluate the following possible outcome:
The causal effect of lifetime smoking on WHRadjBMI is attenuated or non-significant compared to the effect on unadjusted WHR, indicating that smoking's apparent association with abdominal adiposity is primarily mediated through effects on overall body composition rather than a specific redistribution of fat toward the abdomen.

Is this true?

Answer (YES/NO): NO